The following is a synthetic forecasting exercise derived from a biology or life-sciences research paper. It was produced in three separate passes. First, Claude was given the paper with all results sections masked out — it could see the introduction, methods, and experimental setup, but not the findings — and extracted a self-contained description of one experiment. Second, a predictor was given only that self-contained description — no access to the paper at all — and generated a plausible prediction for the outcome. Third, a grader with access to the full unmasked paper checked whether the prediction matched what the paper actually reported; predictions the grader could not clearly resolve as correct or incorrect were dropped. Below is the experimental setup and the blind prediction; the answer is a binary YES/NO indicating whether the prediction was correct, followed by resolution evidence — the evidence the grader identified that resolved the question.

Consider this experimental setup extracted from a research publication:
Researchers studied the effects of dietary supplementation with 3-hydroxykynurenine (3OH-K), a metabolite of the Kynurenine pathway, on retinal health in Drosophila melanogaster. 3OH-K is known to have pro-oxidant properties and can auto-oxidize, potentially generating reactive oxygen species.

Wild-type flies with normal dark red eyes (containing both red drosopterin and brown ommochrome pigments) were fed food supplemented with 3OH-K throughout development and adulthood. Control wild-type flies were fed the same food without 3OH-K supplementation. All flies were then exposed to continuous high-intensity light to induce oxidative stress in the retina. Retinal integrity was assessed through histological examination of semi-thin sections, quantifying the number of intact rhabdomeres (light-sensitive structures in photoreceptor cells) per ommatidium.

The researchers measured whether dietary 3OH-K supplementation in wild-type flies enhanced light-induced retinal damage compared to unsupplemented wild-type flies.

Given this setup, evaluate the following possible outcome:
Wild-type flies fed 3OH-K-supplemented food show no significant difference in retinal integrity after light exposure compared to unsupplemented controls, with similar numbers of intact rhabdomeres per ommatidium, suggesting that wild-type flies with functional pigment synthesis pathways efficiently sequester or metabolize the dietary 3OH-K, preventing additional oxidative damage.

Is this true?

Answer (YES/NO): YES